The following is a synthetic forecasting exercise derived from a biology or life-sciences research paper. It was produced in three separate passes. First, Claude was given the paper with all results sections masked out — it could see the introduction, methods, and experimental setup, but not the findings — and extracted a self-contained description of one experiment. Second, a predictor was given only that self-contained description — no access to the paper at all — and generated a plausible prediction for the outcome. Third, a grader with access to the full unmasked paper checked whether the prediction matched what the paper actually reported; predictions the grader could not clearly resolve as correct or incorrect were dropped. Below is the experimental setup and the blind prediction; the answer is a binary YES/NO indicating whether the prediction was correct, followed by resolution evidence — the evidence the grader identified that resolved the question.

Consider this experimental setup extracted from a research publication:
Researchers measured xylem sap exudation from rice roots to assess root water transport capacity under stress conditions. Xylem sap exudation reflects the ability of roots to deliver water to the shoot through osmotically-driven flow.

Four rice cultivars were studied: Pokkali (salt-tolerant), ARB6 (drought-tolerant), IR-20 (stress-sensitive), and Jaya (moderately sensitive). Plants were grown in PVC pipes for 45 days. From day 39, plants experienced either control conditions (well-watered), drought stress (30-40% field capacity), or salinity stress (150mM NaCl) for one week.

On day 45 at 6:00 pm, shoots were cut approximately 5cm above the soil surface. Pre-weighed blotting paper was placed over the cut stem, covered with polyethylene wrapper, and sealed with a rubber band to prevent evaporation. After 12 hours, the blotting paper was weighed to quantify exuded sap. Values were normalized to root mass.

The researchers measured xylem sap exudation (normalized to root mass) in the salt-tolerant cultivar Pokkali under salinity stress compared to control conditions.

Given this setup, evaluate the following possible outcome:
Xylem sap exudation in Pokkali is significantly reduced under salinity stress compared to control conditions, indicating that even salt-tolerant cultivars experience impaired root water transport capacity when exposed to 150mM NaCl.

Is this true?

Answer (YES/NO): YES